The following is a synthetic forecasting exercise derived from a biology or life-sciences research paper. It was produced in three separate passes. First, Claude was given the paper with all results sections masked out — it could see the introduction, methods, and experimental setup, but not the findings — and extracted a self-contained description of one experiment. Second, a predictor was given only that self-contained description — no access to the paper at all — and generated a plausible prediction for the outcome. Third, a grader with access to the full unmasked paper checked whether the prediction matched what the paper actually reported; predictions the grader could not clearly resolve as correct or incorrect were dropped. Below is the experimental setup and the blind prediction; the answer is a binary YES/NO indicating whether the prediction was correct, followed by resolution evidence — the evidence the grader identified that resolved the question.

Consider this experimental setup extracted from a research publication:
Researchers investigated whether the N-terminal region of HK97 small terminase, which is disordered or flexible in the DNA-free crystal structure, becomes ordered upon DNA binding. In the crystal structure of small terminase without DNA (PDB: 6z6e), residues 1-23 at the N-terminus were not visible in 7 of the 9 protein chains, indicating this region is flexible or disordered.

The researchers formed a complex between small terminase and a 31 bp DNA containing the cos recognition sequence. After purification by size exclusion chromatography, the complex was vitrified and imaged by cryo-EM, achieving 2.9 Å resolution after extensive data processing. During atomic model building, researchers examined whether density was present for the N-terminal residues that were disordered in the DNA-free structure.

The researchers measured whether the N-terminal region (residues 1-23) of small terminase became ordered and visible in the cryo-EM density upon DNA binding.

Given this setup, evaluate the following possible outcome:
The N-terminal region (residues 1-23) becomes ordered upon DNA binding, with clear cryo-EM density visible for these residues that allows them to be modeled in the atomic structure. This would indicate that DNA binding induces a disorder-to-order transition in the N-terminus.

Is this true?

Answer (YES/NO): YES